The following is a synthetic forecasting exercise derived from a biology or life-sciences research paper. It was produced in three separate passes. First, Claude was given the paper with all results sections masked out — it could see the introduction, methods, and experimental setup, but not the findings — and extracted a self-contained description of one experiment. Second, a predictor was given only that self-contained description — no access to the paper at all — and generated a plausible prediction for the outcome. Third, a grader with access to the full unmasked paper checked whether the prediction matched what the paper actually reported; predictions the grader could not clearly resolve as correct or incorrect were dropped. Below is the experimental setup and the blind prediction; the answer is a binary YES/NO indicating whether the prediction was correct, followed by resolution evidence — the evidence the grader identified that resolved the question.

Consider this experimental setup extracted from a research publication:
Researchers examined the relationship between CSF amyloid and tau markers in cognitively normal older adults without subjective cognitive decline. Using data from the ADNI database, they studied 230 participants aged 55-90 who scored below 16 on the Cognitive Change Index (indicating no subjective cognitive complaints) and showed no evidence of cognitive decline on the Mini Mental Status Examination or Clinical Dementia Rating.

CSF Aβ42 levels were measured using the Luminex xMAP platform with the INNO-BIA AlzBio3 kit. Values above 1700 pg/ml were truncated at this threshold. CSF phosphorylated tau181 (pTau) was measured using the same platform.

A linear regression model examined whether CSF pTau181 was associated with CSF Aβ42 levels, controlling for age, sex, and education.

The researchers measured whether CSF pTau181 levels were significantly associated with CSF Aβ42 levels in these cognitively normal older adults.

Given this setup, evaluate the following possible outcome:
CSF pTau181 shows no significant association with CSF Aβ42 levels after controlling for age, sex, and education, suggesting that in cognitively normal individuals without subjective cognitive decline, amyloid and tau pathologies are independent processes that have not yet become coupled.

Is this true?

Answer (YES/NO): YES